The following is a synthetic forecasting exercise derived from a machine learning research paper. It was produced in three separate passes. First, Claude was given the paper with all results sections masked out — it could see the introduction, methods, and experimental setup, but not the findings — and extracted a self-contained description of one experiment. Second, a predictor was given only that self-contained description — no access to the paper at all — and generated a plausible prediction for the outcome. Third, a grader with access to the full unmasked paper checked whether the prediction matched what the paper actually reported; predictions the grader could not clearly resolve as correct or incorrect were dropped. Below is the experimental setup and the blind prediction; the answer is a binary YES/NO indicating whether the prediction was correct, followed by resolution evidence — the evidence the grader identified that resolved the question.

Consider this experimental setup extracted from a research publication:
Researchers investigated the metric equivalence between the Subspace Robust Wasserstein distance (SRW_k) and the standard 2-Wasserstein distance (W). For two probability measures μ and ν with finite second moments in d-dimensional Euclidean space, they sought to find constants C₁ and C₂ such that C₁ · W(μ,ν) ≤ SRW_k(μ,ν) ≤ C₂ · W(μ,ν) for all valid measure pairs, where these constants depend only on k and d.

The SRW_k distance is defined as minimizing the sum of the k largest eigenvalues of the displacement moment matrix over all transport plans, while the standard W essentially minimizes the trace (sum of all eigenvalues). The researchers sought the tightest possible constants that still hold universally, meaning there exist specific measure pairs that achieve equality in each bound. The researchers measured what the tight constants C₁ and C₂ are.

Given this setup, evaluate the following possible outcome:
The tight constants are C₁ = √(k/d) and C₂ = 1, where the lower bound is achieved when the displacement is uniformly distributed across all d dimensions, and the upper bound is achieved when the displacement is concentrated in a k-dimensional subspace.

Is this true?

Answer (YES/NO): YES